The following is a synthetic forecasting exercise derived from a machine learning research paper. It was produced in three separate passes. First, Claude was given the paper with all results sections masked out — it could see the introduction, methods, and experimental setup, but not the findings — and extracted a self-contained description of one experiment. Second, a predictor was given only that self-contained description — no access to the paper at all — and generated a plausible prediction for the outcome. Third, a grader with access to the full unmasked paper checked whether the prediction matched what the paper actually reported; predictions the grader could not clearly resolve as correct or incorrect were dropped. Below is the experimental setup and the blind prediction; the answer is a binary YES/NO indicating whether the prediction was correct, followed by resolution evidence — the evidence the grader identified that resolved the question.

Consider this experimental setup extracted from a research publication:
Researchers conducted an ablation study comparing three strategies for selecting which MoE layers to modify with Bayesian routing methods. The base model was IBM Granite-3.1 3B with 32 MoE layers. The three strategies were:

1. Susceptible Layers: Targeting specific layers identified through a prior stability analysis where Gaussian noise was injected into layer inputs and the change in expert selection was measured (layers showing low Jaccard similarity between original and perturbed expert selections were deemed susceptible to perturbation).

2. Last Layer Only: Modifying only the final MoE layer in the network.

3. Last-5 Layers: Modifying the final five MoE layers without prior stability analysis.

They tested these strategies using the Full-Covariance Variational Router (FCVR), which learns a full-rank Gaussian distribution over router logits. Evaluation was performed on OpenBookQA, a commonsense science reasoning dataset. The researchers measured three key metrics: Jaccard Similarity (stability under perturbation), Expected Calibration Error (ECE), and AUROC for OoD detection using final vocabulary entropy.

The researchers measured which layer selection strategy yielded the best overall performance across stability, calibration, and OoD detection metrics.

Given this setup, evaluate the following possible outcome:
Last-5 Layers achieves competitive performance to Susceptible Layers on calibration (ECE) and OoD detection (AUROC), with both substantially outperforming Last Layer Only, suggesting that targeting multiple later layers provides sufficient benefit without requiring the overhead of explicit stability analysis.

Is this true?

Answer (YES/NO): NO